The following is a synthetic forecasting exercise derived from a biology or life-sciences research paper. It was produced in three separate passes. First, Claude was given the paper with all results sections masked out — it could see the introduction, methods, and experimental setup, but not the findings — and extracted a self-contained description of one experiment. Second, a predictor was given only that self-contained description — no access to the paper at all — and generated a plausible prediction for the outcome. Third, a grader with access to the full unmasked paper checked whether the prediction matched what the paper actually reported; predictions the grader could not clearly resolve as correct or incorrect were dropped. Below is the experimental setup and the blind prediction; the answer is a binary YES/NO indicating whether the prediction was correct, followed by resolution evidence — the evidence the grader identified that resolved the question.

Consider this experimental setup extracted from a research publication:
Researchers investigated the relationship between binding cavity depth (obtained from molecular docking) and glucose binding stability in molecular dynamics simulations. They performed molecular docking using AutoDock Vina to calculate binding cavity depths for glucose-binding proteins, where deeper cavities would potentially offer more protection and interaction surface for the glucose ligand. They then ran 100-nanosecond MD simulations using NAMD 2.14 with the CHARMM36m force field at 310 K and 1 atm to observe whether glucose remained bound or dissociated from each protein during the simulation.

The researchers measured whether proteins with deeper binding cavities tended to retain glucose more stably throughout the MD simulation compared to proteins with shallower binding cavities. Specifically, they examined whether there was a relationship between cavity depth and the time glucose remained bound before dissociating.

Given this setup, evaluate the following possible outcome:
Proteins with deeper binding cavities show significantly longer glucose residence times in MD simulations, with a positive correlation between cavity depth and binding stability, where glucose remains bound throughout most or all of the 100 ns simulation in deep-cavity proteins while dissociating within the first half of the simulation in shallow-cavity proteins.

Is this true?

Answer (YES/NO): YES